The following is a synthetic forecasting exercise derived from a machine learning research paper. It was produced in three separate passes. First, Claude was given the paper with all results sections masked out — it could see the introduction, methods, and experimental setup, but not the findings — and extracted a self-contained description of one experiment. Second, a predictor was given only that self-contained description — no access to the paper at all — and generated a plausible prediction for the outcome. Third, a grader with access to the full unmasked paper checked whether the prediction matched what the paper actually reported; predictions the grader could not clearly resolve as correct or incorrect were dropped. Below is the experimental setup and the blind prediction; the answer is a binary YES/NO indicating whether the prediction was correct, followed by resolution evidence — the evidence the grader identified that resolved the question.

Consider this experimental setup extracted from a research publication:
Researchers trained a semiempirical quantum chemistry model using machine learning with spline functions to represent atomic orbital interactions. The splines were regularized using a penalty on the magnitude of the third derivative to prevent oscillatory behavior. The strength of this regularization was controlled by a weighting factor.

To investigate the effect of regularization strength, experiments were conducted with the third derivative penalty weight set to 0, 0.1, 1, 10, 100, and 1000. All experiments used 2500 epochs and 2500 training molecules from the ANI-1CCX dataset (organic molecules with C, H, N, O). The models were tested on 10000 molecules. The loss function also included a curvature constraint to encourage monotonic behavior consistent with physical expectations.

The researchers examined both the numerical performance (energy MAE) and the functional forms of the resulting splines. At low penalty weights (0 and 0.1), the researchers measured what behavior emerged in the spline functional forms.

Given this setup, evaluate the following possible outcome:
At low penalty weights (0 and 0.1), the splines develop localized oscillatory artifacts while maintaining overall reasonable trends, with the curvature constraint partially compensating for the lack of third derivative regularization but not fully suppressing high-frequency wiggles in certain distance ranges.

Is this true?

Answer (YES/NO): NO